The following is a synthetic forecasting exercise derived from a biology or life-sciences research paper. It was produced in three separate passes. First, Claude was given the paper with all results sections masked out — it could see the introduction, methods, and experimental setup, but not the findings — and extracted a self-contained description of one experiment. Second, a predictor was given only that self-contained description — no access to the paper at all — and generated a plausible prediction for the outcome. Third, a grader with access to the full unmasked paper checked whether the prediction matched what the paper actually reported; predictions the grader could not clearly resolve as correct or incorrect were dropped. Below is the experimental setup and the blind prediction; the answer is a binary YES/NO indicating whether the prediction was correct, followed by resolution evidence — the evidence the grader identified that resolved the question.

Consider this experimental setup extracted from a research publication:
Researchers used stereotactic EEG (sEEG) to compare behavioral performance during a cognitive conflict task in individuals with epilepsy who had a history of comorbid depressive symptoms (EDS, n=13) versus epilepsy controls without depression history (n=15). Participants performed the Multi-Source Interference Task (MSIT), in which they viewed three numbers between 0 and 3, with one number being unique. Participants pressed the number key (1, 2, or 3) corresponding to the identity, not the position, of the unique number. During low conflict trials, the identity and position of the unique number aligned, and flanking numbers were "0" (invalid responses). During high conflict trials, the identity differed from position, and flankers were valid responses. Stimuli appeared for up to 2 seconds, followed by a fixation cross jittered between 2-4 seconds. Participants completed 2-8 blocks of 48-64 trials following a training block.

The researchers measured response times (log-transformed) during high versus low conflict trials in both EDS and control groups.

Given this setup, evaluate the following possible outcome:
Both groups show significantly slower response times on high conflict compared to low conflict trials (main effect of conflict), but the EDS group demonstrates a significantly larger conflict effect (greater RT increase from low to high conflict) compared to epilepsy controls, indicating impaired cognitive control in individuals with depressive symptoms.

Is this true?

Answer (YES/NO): YES